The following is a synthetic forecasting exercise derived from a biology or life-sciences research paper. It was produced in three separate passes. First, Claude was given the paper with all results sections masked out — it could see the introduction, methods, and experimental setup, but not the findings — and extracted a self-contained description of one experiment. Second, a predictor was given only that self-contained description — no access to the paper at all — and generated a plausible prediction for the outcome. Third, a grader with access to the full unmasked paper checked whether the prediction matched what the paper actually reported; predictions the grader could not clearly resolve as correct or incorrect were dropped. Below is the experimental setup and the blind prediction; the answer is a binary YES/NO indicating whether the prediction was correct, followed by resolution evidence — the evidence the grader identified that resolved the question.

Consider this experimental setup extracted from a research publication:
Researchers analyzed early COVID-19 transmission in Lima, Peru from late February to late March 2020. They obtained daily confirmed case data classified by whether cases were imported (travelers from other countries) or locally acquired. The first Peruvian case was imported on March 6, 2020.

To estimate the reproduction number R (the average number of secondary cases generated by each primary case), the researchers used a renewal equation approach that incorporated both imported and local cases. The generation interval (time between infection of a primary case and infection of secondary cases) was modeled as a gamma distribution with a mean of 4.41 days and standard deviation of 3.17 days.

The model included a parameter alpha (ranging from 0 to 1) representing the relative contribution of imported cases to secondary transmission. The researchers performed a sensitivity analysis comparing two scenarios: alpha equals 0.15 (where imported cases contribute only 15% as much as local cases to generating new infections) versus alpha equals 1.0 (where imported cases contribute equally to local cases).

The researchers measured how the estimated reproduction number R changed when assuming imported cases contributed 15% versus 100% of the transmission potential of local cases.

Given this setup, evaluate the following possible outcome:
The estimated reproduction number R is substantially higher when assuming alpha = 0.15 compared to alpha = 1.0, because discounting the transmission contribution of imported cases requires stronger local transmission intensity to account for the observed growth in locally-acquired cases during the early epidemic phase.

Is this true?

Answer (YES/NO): NO